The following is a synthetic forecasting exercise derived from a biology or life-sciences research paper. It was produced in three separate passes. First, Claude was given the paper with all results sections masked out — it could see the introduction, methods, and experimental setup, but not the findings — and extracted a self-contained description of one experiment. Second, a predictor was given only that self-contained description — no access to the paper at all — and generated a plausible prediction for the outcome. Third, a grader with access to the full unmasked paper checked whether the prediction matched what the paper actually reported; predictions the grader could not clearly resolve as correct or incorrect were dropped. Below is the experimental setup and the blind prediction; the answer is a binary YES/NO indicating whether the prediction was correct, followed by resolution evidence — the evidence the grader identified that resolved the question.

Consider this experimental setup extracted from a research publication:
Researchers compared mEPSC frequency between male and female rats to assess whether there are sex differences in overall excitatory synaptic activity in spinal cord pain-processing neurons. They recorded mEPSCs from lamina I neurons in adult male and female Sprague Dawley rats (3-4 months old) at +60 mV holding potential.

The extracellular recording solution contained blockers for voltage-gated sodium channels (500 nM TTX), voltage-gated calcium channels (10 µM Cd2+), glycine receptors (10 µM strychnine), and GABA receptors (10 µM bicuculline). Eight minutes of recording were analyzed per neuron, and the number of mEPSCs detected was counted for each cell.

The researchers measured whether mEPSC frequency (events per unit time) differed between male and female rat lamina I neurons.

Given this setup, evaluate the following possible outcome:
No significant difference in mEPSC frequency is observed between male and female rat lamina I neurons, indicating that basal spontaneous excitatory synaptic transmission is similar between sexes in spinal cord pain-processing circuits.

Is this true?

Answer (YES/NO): YES